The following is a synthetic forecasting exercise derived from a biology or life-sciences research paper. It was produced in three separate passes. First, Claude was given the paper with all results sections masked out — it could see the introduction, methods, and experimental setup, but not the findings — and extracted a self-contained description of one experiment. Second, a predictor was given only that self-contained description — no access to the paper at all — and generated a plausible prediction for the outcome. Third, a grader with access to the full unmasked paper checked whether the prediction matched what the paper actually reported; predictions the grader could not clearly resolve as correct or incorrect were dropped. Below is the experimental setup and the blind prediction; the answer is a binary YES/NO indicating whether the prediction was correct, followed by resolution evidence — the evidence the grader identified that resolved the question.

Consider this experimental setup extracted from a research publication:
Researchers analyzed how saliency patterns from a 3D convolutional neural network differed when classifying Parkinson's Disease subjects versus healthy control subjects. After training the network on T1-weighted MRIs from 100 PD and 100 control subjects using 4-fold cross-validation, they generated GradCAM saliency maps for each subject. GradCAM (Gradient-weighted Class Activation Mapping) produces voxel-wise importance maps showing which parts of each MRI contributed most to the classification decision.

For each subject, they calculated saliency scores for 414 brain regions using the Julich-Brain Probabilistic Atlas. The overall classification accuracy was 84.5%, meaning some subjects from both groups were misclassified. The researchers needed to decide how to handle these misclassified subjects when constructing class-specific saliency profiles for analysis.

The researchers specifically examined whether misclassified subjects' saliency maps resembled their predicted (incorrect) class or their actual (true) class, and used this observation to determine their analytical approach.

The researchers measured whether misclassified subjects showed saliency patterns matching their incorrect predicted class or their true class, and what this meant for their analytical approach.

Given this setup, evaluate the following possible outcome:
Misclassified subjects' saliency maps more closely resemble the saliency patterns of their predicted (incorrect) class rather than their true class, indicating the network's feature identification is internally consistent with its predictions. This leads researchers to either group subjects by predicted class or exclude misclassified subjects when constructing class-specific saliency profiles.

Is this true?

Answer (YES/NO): YES